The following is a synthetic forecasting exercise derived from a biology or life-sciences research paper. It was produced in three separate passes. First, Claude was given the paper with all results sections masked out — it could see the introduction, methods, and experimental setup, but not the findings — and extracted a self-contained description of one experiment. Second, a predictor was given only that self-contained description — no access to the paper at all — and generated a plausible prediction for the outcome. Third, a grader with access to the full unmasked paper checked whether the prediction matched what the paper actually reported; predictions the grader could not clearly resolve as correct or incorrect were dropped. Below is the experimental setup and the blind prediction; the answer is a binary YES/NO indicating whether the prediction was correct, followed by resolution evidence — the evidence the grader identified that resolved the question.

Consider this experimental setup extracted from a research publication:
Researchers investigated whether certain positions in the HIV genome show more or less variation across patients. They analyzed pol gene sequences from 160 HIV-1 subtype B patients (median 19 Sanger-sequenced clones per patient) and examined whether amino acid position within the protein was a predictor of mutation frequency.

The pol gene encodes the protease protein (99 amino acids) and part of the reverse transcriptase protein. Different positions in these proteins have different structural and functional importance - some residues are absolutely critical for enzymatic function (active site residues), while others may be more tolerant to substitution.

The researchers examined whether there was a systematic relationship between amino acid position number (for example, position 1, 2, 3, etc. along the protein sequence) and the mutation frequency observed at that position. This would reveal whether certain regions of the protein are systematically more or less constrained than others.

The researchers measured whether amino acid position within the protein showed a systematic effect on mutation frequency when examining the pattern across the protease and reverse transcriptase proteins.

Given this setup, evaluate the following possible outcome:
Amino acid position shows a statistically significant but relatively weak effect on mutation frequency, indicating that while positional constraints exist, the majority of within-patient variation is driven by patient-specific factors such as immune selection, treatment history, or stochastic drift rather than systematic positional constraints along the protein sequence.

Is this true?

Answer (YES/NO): NO